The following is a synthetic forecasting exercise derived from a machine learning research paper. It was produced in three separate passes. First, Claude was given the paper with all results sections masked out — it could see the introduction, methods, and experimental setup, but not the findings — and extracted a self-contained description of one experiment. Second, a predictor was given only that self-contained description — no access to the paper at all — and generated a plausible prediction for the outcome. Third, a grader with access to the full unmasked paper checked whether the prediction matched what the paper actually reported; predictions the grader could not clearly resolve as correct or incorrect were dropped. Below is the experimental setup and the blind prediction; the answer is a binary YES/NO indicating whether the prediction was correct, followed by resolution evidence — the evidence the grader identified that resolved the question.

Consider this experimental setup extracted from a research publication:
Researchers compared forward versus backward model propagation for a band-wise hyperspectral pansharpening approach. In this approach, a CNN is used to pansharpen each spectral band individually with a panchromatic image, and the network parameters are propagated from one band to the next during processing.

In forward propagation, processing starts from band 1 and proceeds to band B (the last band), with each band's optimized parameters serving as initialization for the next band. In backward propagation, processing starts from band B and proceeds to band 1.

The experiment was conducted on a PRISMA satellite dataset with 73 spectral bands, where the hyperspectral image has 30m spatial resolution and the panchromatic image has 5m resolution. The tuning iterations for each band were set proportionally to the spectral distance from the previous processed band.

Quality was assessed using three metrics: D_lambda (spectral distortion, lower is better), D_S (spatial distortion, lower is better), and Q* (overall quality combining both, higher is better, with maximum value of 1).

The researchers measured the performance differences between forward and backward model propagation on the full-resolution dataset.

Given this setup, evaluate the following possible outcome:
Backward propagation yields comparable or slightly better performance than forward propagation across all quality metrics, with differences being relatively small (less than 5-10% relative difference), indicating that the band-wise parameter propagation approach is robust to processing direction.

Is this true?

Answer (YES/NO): NO